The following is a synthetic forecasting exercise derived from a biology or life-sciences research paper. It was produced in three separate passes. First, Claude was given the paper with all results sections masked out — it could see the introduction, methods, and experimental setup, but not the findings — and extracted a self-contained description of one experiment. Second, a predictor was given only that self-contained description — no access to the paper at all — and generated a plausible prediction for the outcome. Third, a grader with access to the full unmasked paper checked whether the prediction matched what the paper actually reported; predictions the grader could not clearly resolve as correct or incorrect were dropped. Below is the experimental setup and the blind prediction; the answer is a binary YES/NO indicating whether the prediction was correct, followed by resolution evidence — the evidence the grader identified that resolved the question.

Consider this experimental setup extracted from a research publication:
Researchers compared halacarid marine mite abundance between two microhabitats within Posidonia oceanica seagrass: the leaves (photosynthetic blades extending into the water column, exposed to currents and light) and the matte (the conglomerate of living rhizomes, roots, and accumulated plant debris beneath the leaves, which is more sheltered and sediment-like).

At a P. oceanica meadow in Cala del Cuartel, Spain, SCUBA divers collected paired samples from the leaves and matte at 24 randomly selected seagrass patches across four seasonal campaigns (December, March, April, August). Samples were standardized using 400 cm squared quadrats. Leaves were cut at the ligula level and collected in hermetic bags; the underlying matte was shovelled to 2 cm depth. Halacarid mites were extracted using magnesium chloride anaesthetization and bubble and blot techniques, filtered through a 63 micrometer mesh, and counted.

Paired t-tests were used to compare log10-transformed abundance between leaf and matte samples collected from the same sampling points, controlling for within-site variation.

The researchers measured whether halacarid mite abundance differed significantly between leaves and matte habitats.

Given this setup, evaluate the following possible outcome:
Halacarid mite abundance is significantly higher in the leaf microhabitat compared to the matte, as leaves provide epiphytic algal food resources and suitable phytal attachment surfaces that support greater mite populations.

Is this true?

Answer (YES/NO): YES